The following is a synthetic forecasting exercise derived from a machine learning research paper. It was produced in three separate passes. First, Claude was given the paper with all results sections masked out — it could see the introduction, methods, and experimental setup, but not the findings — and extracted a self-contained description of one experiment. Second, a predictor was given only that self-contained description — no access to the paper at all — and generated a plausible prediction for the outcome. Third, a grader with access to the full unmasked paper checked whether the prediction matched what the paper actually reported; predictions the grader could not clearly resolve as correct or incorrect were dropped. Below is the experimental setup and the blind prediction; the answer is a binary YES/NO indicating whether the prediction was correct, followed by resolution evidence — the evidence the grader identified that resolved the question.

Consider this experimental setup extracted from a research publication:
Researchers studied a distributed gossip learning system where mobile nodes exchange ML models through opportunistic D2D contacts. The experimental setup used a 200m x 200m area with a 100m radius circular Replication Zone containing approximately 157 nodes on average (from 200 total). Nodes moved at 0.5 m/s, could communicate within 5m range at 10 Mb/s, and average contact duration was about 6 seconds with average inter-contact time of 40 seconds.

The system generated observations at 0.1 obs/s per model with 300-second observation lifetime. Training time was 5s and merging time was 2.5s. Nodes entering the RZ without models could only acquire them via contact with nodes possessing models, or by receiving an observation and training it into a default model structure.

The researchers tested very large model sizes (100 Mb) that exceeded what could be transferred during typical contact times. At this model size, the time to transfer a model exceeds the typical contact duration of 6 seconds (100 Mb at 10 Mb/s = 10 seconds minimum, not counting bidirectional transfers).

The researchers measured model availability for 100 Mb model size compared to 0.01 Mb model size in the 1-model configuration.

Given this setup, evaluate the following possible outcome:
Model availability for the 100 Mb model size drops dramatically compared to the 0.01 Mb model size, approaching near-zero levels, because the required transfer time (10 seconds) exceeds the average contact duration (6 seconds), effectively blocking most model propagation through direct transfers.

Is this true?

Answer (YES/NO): NO